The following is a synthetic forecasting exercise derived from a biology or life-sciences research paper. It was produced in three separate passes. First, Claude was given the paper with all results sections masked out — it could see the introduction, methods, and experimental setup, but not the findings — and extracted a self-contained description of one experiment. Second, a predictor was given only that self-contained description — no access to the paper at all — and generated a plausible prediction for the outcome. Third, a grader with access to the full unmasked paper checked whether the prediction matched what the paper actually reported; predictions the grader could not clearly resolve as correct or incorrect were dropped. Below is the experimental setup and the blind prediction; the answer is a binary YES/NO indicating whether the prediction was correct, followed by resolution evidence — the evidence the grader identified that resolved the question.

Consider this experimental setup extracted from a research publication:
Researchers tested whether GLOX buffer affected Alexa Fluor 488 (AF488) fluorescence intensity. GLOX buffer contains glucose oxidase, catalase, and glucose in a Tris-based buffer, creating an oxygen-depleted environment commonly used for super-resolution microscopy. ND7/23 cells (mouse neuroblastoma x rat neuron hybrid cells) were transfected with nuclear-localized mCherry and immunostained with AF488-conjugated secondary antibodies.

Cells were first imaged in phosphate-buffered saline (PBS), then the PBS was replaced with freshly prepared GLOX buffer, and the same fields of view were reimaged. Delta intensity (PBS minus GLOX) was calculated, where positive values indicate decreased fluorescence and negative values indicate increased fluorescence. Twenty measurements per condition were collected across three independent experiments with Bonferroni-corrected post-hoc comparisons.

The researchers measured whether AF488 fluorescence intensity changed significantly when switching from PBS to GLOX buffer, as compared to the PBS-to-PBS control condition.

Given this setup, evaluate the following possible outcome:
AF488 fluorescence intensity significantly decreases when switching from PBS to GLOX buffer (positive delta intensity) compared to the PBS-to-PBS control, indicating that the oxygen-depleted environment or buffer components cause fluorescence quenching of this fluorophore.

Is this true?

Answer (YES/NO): NO